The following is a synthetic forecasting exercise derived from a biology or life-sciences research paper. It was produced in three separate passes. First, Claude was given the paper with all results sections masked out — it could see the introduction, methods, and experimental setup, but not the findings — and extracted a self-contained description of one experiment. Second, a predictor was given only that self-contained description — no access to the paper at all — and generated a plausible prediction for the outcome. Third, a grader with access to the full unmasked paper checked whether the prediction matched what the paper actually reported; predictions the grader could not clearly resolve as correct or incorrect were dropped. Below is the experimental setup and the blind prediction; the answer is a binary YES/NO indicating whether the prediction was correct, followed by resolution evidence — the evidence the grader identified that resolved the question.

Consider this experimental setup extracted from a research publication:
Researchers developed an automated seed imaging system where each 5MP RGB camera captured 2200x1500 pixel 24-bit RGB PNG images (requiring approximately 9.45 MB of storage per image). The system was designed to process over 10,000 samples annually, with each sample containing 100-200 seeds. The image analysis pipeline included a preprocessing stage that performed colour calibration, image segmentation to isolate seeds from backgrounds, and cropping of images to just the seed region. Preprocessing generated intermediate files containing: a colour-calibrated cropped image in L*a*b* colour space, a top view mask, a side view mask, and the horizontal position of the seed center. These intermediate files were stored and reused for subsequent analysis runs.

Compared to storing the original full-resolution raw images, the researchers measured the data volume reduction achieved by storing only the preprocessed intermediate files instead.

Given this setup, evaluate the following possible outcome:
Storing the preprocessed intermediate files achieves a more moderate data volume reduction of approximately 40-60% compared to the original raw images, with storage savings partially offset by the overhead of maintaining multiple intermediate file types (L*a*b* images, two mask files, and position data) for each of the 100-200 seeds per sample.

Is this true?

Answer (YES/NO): NO